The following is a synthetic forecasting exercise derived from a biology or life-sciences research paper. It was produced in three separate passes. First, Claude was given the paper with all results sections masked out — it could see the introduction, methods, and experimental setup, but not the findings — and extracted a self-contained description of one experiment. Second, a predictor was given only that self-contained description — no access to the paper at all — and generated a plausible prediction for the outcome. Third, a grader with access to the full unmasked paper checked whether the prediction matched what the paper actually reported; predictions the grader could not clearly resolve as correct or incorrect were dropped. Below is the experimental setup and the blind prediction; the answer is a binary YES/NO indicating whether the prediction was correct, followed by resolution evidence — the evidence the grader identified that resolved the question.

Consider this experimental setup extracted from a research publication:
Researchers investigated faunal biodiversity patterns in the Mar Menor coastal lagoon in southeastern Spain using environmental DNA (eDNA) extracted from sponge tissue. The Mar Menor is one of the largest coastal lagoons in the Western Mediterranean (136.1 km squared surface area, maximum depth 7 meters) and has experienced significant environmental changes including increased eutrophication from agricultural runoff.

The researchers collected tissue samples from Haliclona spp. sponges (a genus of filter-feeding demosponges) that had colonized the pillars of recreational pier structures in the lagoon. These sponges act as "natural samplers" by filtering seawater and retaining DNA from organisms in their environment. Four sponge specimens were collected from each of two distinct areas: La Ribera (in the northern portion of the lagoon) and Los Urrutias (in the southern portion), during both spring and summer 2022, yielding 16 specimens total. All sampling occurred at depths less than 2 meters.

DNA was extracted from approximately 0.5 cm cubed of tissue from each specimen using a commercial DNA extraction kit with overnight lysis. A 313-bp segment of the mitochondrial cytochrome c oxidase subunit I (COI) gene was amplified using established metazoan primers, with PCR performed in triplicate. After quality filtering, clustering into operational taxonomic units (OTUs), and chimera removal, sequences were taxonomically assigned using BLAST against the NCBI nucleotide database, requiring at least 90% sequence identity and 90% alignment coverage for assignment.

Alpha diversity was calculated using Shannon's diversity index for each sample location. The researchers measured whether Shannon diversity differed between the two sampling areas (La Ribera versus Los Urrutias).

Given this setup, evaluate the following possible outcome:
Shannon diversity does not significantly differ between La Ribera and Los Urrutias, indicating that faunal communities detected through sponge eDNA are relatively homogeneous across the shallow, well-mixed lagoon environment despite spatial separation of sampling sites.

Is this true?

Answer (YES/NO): NO